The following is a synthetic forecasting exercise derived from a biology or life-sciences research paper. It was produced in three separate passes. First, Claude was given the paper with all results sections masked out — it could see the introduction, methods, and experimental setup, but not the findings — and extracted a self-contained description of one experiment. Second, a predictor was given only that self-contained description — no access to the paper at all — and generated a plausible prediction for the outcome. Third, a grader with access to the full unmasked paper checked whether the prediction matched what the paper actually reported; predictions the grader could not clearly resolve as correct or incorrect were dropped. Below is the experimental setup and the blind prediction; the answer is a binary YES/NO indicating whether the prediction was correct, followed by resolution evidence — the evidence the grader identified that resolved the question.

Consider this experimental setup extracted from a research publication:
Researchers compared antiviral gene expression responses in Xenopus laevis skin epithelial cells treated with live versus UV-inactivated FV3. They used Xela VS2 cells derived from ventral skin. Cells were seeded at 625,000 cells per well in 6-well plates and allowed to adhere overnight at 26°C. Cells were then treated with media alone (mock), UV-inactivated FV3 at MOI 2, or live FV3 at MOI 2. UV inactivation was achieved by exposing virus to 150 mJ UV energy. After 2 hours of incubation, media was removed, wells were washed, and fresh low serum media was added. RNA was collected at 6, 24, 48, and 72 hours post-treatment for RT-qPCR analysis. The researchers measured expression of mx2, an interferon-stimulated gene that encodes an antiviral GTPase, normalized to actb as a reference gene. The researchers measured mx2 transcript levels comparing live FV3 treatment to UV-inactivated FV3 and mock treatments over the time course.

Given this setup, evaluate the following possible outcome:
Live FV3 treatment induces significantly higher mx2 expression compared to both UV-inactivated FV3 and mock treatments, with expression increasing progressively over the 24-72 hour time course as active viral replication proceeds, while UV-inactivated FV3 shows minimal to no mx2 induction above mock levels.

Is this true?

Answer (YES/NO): NO